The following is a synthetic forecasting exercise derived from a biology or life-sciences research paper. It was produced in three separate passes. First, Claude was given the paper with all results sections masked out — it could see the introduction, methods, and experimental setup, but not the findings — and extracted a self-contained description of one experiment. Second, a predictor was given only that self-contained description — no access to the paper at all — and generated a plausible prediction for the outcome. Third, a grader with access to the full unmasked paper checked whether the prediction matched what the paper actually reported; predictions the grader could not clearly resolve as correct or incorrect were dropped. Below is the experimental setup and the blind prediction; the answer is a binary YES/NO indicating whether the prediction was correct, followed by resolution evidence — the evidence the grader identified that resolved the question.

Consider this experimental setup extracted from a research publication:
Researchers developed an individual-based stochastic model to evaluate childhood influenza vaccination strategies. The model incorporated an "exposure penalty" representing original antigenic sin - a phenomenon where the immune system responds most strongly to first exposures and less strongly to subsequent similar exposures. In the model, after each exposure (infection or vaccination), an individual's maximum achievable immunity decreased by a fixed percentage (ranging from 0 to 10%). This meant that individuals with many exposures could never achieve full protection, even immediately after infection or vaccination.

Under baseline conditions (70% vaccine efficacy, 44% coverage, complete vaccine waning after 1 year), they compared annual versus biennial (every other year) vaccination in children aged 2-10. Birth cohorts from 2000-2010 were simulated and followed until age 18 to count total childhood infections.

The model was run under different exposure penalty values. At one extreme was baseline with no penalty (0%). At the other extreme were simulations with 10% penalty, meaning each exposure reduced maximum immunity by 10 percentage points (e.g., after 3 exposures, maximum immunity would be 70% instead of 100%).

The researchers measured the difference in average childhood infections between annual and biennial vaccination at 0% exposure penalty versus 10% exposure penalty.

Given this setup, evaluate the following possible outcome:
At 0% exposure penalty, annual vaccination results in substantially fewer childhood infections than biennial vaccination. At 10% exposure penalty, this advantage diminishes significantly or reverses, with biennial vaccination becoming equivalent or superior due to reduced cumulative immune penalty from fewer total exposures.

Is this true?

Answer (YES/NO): NO